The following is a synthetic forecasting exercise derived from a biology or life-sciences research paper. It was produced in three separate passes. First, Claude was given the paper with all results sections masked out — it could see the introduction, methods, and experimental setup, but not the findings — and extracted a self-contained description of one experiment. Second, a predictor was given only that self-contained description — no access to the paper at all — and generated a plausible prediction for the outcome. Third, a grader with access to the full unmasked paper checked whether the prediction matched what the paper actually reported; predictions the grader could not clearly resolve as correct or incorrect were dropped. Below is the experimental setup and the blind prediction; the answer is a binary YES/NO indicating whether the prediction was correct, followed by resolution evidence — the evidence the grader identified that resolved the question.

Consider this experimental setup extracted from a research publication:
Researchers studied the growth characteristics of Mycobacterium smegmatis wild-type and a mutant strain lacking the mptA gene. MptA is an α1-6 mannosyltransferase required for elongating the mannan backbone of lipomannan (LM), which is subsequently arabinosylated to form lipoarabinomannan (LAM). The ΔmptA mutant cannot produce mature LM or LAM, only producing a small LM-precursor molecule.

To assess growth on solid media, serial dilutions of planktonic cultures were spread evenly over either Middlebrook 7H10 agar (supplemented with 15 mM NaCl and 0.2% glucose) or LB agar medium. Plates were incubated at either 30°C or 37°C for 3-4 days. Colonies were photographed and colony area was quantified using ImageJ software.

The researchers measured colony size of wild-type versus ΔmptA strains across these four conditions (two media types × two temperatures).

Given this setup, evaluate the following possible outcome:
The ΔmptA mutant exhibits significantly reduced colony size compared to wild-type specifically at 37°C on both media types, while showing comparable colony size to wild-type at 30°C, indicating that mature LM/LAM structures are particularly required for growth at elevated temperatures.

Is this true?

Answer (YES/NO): NO